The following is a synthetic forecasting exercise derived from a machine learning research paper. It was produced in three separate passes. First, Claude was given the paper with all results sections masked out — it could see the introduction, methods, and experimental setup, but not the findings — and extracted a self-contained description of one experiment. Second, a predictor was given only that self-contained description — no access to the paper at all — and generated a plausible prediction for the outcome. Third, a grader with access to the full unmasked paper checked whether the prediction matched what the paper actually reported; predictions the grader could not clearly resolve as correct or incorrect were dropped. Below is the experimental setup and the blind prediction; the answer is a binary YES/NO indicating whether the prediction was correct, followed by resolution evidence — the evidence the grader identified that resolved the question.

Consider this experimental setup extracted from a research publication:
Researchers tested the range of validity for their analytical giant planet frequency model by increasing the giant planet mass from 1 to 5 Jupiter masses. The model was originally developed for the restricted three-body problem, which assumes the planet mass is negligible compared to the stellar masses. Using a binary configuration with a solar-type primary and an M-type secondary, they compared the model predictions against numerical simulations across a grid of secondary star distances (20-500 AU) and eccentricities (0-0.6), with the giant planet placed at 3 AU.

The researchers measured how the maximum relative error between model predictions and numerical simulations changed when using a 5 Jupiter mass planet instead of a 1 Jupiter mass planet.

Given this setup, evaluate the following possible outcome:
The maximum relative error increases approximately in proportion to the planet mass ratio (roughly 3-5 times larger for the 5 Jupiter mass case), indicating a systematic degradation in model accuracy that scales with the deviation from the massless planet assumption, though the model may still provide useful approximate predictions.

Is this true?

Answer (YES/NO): YES